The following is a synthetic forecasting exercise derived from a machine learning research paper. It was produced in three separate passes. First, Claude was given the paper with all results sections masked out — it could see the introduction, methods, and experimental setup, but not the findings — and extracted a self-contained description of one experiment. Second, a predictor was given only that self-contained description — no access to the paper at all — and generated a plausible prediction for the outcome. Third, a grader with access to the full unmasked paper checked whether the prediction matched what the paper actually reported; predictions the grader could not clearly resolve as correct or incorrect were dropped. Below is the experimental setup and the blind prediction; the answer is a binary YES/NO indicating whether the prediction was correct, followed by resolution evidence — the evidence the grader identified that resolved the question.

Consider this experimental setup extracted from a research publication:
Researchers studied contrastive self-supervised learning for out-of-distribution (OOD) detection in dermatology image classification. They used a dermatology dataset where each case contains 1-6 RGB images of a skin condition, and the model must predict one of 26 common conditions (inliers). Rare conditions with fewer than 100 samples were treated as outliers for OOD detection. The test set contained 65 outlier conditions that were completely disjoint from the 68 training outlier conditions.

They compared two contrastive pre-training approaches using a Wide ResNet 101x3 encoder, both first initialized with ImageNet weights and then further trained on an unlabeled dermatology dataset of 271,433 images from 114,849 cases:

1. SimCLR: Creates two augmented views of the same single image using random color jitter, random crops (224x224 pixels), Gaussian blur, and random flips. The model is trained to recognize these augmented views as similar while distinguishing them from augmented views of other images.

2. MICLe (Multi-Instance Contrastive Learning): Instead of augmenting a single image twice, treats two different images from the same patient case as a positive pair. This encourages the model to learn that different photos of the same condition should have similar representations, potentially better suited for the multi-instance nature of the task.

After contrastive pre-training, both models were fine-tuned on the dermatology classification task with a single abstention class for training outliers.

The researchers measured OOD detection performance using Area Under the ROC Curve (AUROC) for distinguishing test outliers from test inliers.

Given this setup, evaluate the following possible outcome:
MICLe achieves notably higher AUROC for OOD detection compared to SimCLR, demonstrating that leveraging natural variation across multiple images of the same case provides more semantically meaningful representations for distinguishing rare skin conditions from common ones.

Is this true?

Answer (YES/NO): YES